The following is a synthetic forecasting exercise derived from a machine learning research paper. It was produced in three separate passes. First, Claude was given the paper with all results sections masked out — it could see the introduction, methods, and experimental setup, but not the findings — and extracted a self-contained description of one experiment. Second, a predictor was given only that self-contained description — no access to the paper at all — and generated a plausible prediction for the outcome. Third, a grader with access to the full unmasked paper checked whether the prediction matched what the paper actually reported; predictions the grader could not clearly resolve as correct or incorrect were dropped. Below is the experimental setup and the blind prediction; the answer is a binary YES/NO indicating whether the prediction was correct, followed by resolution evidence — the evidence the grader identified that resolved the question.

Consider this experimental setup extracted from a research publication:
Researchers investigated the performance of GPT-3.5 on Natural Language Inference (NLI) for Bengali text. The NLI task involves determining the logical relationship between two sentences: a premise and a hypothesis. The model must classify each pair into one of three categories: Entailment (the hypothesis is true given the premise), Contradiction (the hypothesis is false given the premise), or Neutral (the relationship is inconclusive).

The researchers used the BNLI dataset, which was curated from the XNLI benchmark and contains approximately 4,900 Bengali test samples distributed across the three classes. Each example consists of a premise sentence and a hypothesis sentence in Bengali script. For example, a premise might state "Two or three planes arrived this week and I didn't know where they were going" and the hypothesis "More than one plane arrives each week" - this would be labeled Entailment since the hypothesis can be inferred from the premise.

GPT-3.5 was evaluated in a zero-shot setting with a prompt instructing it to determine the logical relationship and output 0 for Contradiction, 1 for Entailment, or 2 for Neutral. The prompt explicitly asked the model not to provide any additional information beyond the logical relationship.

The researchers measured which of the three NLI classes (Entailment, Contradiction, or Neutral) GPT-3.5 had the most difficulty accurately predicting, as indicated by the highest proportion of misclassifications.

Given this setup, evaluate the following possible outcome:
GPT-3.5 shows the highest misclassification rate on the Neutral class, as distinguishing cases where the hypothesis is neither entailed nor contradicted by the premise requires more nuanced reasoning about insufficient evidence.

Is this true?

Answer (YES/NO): YES